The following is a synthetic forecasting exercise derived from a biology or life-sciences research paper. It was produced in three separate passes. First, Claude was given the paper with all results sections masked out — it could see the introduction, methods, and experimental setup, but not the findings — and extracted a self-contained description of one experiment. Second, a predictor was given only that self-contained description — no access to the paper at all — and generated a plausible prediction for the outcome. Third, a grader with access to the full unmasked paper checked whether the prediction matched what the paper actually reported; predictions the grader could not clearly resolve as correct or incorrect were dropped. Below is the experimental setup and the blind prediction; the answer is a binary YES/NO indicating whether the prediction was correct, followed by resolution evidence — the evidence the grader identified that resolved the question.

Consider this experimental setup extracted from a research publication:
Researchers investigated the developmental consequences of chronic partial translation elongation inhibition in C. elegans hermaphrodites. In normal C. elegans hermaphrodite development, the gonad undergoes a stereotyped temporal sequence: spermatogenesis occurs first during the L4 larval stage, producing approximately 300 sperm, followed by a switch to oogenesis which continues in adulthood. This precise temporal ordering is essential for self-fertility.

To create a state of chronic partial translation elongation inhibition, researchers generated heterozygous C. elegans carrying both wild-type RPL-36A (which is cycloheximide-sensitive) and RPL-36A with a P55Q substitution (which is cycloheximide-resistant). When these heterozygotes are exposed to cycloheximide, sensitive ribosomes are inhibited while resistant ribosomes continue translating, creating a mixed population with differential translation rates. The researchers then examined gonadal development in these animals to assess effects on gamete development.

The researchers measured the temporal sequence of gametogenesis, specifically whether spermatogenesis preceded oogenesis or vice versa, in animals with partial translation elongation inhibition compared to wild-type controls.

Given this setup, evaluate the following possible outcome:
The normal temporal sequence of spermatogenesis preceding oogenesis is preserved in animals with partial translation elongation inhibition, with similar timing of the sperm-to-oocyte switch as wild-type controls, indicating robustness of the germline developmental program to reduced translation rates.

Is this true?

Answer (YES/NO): NO